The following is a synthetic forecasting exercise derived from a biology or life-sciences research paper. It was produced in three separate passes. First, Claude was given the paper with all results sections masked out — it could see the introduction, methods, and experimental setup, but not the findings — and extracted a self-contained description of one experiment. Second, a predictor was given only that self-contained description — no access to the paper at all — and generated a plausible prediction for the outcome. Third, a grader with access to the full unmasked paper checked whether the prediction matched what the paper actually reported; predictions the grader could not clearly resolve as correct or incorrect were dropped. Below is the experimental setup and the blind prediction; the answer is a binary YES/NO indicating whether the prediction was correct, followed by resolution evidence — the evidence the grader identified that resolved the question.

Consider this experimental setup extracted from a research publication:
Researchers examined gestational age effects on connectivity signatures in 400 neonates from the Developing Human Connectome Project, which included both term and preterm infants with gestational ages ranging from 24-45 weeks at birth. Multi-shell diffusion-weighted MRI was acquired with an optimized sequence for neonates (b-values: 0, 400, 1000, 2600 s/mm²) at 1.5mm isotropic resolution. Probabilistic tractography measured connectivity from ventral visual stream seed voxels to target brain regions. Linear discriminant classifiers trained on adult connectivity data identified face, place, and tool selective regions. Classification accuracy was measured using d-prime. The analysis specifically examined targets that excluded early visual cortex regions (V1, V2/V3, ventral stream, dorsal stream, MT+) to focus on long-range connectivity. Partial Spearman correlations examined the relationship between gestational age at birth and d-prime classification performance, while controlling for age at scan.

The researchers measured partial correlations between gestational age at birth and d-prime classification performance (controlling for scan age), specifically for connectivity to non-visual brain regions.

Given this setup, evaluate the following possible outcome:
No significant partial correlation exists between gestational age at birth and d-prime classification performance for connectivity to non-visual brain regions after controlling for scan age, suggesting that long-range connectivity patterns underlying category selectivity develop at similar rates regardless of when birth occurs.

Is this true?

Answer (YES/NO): NO